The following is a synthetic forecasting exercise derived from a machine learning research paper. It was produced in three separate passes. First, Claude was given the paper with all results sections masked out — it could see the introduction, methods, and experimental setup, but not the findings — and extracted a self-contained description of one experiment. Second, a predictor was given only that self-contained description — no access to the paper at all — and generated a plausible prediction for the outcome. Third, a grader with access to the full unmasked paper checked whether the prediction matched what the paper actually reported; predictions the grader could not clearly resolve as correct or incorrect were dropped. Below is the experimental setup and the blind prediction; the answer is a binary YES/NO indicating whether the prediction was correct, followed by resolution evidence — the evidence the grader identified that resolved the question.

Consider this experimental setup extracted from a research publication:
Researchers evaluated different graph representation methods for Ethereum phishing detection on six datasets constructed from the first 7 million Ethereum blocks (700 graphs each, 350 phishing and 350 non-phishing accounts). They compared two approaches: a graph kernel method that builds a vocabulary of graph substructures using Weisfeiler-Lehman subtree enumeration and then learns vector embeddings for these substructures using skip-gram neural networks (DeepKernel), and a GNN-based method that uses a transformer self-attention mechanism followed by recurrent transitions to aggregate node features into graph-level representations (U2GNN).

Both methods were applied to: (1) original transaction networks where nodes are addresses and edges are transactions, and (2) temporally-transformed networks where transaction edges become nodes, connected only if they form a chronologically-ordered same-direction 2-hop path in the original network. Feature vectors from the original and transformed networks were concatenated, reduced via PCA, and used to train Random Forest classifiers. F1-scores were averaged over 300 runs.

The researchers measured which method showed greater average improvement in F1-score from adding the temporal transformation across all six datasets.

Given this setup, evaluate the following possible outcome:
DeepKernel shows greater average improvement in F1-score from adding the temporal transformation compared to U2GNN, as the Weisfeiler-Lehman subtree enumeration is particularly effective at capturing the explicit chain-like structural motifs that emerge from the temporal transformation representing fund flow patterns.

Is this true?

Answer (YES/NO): NO